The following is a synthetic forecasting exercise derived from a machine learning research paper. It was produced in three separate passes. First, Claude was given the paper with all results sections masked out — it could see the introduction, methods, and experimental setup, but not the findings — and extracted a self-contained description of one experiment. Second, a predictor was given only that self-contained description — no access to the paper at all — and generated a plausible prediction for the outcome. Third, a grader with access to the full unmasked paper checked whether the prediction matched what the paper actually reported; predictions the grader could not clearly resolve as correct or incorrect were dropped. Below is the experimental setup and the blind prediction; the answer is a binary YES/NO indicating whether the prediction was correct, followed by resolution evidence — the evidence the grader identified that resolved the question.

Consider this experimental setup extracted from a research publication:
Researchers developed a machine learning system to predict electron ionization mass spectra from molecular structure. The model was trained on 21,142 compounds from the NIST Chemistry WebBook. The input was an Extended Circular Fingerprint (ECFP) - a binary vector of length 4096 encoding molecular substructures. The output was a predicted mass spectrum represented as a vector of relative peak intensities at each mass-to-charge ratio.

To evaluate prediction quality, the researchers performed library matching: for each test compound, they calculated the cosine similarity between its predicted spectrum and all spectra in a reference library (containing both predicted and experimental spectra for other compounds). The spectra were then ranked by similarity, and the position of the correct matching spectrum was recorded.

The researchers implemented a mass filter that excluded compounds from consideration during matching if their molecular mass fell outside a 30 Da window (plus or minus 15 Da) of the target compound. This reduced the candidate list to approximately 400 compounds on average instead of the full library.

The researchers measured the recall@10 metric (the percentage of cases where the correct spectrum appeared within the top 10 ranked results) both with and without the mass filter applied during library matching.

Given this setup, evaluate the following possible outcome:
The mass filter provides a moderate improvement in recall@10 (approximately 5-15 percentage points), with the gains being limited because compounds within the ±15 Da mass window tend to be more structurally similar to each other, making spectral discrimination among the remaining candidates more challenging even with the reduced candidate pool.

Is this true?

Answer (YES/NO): NO